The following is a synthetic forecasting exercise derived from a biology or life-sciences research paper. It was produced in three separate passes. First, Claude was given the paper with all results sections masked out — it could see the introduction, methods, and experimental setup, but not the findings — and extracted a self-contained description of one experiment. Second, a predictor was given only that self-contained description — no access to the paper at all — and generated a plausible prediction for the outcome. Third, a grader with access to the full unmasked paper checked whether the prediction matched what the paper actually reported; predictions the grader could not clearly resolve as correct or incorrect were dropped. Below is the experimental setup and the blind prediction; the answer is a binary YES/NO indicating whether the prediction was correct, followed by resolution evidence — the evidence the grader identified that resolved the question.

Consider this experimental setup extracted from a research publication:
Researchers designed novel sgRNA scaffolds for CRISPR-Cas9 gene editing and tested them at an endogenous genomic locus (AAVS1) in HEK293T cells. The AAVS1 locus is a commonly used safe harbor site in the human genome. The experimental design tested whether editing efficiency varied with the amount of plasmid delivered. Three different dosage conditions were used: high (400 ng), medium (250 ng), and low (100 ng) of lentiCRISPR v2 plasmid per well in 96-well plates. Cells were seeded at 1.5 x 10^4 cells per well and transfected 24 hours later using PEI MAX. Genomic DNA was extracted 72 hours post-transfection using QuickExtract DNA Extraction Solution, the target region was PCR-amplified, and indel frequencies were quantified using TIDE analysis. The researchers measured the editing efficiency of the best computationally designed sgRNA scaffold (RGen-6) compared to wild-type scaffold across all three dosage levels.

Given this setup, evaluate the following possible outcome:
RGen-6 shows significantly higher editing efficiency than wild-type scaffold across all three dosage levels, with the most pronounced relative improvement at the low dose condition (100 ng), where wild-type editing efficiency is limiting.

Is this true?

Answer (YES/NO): NO